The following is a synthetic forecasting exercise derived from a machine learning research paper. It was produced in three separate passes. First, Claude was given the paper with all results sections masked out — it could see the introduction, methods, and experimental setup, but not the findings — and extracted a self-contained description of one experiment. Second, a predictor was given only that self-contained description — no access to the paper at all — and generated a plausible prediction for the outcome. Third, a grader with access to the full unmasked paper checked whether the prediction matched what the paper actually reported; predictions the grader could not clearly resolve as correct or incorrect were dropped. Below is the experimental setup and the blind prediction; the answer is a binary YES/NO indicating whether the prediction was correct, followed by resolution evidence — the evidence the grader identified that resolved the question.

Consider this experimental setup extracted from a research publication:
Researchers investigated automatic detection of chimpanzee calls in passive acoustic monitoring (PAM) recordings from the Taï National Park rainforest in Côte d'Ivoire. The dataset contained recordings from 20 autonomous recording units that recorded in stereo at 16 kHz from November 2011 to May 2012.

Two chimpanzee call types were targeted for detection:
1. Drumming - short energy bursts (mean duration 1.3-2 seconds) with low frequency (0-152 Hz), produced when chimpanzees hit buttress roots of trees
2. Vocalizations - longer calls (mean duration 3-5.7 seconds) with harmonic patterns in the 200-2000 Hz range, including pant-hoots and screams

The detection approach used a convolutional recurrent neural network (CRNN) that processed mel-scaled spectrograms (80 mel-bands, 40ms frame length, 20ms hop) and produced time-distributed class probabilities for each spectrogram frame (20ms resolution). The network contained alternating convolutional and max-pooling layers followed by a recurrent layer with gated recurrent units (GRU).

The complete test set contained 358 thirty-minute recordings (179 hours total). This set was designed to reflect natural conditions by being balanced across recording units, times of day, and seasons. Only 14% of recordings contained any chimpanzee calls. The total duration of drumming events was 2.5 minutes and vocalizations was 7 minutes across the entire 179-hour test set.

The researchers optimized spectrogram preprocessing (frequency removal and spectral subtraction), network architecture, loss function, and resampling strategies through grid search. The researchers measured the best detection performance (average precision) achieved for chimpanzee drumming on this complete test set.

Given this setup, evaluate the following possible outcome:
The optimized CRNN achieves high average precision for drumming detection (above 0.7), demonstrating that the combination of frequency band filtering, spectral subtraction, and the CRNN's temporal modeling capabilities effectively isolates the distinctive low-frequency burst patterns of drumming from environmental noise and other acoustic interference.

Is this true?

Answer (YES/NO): NO